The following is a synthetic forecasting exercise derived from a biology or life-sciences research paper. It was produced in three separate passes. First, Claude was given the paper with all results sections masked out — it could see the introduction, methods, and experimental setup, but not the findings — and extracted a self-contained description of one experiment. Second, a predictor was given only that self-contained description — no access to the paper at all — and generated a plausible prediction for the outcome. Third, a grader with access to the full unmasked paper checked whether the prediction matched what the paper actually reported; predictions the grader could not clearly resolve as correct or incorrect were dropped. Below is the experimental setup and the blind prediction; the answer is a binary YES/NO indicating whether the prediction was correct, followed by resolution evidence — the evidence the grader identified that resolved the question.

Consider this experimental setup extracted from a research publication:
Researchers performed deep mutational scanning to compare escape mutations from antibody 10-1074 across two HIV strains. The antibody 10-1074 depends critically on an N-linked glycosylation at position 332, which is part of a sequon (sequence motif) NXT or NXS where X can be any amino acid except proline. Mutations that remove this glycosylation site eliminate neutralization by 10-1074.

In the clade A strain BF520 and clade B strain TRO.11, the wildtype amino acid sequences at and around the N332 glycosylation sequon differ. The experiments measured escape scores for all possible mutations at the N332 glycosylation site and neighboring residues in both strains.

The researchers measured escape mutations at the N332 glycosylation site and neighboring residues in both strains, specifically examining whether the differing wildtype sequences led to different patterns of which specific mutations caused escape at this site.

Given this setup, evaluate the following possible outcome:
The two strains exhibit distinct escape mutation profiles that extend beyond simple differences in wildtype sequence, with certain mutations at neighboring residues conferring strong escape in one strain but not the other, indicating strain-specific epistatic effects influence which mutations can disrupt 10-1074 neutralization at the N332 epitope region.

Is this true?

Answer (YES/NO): YES